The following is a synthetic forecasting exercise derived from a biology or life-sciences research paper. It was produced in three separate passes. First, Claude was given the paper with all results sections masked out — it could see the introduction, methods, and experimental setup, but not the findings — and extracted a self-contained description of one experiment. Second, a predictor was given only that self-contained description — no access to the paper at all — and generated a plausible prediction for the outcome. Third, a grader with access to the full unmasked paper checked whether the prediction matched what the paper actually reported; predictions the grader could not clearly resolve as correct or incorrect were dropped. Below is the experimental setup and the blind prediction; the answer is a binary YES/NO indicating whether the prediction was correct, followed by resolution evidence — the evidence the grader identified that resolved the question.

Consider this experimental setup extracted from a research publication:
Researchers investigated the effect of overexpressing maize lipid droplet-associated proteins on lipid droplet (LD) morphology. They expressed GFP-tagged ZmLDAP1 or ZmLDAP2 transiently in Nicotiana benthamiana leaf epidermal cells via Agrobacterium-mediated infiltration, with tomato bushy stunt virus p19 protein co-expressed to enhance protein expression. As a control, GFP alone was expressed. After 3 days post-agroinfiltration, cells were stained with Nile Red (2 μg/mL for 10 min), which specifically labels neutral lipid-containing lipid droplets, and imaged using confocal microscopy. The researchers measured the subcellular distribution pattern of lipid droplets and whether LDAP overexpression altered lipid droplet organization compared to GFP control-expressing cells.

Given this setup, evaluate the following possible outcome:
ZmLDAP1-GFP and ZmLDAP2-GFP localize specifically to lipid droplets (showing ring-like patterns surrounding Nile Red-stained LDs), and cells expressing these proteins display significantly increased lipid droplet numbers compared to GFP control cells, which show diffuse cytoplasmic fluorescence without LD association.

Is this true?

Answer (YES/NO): NO